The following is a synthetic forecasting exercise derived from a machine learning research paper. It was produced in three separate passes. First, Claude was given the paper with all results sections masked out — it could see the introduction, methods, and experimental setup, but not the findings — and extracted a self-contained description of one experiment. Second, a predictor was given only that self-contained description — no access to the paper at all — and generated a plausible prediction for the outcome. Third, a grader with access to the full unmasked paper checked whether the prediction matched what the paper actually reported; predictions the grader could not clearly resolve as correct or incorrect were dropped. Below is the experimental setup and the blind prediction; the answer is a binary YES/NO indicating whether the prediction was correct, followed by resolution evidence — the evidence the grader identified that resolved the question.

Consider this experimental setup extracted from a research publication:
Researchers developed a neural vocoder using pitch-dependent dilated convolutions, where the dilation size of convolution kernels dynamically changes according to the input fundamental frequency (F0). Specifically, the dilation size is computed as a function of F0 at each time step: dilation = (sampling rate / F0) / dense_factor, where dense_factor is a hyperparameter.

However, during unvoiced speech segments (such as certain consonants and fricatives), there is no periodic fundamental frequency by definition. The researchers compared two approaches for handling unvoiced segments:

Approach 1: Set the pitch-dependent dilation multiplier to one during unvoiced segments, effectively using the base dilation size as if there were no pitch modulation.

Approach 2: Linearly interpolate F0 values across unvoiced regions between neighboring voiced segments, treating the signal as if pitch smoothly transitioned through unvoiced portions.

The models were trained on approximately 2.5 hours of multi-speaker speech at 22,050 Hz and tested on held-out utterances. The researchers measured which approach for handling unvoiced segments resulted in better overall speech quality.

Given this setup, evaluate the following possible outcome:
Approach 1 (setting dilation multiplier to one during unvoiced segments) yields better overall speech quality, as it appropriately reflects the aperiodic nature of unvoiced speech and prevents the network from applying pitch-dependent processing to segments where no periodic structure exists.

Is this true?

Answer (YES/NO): NO